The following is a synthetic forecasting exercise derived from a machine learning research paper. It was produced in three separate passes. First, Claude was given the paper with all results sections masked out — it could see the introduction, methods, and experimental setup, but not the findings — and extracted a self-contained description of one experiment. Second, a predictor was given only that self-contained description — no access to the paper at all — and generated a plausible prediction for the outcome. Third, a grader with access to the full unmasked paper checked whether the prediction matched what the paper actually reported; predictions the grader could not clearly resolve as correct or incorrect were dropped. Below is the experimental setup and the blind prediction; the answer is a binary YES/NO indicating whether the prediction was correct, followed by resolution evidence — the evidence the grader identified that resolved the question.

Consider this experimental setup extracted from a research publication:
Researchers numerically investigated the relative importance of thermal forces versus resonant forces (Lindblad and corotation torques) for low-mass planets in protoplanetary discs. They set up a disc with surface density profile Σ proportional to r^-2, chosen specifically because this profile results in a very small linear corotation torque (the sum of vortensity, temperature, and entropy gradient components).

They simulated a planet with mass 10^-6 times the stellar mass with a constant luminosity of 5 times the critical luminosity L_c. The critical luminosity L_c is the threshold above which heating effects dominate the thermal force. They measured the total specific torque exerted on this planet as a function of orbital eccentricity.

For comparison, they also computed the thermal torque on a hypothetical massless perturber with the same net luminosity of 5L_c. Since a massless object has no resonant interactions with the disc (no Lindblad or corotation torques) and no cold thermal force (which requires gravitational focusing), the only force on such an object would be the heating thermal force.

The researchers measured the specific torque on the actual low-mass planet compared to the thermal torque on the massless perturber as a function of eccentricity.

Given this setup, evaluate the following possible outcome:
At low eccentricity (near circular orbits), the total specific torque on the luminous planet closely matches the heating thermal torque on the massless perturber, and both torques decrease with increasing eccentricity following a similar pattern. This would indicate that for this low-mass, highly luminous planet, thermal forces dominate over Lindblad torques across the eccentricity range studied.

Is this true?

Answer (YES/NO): YES